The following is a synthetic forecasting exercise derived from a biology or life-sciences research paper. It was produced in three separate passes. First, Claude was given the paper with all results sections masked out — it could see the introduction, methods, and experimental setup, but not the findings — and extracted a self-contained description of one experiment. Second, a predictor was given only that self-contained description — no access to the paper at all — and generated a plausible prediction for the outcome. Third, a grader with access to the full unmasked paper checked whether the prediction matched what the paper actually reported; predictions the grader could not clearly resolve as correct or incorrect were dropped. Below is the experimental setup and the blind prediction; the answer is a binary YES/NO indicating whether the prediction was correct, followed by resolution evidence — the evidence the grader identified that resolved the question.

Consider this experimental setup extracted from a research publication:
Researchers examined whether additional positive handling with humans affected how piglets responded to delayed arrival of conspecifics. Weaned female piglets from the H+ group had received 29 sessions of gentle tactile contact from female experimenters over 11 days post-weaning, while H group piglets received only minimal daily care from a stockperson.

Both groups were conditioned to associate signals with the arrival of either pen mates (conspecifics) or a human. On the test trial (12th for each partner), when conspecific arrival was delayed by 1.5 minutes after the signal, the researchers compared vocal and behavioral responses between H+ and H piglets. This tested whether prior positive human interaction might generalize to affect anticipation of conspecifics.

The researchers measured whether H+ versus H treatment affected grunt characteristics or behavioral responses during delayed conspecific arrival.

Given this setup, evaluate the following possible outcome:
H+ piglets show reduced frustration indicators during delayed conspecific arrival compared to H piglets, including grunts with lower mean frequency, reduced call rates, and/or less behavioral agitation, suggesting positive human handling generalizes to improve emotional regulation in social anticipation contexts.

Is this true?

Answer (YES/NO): NO